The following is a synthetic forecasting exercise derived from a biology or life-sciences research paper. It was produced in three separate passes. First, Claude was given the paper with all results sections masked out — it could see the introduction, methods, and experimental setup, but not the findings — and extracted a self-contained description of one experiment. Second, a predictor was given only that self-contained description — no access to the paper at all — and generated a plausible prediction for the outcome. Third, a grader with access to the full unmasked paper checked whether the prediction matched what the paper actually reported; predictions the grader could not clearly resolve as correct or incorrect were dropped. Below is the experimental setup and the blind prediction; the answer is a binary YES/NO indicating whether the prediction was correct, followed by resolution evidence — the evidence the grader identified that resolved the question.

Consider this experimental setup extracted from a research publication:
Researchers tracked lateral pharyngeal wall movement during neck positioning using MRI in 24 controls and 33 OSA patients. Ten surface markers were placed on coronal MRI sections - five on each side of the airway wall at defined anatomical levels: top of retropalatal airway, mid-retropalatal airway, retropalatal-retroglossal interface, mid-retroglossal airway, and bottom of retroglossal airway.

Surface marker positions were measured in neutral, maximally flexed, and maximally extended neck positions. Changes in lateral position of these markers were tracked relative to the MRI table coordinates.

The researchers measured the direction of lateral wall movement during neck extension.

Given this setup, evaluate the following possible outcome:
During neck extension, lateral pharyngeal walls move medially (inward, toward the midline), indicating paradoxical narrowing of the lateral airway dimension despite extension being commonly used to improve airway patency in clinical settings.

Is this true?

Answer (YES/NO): NO